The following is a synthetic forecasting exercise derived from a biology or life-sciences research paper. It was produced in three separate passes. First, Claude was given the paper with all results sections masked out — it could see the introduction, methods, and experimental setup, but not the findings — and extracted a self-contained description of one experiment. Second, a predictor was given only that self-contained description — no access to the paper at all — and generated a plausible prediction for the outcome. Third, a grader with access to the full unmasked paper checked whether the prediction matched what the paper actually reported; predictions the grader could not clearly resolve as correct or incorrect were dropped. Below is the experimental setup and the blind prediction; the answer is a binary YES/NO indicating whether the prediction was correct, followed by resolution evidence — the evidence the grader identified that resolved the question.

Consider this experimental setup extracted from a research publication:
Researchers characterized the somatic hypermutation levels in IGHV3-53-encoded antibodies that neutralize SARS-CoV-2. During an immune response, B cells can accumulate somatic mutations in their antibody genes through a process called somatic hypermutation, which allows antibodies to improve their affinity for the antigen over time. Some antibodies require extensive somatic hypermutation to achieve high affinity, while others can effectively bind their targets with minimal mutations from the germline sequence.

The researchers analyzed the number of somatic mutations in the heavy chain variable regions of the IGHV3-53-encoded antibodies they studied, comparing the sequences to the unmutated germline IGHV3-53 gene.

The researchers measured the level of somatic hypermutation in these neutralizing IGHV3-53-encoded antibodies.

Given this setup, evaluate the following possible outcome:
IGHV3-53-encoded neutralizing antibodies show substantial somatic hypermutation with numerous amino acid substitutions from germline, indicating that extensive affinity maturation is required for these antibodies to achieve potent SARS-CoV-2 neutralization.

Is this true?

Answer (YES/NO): NO